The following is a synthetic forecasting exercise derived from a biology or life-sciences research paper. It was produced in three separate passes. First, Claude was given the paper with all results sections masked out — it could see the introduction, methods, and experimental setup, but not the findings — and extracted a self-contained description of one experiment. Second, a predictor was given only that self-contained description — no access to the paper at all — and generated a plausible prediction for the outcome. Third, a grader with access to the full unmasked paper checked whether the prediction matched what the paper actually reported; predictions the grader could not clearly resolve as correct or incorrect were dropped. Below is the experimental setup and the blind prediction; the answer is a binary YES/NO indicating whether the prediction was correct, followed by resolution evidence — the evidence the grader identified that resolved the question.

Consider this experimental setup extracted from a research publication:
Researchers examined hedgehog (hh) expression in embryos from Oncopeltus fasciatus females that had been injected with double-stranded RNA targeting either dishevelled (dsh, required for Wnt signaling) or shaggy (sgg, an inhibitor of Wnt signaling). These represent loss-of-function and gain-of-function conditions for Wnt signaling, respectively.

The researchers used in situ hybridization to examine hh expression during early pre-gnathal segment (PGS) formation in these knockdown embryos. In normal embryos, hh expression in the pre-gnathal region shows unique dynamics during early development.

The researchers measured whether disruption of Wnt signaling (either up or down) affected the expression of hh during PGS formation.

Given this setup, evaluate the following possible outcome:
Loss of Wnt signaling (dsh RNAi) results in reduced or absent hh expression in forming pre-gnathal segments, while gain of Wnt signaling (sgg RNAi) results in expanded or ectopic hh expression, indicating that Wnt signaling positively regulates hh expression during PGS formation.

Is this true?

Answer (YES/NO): NO